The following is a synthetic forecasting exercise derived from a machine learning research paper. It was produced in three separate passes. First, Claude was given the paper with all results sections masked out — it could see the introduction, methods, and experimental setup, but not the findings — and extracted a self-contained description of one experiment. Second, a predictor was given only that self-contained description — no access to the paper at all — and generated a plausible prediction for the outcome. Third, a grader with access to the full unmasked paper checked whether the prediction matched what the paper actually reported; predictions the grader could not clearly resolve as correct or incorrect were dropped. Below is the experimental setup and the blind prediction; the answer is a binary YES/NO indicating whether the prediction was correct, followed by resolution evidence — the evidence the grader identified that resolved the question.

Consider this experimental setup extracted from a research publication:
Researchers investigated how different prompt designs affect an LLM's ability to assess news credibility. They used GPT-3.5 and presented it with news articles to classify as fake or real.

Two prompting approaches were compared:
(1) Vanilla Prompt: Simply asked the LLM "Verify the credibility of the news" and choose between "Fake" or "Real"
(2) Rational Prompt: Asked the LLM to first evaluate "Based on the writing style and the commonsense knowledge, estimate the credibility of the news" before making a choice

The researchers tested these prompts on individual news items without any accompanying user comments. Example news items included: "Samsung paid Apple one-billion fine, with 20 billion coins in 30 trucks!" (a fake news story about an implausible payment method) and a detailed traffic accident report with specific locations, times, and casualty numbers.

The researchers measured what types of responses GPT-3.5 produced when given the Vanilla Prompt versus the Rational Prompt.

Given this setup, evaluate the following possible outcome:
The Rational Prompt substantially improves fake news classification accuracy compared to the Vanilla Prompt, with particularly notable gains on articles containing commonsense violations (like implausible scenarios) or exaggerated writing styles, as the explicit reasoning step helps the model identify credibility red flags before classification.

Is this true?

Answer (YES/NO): NO